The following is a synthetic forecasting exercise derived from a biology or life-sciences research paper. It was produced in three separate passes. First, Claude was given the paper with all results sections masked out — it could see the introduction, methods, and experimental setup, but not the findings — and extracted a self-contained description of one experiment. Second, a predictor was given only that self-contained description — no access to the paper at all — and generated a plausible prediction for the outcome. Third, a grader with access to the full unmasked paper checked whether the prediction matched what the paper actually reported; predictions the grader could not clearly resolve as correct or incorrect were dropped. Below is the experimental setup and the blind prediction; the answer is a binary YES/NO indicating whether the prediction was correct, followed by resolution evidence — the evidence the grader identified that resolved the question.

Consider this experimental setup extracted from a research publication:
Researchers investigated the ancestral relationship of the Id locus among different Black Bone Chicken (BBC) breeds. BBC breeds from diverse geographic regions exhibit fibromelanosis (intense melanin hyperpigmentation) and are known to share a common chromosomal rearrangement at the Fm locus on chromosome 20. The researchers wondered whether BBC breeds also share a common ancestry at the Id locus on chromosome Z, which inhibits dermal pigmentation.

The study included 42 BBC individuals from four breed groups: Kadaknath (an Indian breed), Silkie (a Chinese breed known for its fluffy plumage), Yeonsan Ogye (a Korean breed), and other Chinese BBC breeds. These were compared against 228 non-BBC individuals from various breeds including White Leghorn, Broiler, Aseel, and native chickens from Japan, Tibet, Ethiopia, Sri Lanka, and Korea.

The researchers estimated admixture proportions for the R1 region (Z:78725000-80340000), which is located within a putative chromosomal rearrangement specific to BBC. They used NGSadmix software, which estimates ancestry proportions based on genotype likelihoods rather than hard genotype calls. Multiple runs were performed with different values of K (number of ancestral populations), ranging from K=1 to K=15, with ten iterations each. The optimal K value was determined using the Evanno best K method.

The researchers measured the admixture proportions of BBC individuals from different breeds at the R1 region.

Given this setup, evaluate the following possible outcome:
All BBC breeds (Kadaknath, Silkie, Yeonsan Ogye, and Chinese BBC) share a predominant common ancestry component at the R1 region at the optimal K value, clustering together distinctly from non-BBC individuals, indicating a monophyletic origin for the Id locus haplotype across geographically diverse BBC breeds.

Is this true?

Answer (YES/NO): YES